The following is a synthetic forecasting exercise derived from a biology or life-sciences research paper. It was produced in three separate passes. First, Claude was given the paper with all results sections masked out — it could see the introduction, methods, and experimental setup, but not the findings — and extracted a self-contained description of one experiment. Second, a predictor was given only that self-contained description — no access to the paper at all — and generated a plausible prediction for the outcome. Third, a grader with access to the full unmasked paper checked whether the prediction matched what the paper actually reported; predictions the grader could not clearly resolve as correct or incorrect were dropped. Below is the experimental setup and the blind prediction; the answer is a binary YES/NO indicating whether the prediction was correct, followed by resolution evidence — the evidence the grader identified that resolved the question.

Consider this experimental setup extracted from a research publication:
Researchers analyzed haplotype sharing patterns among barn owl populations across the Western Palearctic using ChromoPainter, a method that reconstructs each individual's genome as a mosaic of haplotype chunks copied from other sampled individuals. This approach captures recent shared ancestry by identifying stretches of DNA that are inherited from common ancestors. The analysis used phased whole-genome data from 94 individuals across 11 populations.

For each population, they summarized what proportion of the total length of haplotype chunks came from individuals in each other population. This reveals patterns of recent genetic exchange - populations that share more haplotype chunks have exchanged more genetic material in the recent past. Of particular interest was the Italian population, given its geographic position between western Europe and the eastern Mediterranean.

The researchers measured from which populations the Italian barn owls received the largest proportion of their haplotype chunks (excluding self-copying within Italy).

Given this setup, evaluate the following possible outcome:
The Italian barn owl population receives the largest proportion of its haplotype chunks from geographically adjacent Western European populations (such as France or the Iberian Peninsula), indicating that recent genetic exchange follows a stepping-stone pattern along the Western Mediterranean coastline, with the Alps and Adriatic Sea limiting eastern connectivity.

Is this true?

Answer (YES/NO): NO